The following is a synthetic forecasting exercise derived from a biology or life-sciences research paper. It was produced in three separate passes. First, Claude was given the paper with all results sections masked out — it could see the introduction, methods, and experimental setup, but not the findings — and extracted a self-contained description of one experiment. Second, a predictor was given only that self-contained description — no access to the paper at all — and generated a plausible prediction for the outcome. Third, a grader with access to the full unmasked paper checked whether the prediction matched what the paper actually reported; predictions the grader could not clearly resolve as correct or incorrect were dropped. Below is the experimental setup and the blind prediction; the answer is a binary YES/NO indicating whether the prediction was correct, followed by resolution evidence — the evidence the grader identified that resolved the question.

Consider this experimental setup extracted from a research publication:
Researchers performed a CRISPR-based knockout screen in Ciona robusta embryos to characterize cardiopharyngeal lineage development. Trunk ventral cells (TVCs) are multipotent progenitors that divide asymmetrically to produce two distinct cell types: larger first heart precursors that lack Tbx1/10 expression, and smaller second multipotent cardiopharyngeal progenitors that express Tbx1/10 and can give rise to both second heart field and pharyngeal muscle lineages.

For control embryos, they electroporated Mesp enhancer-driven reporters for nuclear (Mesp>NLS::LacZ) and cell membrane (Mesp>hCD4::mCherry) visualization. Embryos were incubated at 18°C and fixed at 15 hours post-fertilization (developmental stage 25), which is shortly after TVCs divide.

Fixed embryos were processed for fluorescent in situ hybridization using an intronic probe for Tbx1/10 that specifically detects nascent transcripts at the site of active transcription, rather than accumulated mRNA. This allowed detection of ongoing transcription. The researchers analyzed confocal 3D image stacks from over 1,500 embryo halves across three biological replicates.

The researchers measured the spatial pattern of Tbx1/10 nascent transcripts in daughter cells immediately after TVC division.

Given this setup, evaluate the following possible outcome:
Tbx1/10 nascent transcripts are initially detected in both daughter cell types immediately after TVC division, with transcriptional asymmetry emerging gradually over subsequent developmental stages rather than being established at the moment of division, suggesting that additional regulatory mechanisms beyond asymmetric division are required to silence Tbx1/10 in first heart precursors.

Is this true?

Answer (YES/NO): NO